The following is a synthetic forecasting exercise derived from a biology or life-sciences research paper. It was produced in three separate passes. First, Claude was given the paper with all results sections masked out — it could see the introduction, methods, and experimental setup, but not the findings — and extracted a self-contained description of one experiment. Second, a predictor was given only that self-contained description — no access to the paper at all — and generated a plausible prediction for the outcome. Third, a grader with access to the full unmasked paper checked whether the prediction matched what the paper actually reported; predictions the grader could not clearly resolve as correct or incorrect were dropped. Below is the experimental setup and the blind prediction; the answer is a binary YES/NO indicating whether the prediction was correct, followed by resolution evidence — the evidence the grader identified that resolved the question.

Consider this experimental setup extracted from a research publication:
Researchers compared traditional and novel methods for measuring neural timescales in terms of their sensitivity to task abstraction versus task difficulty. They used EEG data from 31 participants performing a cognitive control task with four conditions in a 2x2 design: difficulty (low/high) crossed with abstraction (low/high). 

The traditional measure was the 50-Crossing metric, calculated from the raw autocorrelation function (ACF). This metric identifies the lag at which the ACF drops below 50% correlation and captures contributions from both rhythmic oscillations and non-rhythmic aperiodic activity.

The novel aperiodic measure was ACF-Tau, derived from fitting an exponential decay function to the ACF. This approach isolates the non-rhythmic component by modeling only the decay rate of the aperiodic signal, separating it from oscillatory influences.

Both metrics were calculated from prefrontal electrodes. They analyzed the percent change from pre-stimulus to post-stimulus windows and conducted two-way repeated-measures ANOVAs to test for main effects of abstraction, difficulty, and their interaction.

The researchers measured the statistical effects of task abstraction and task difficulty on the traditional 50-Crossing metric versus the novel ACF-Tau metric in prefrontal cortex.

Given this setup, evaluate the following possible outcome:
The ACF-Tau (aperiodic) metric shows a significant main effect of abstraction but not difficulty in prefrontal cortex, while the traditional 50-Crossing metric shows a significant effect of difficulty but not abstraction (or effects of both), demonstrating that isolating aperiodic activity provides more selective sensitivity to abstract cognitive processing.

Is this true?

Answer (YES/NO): YES